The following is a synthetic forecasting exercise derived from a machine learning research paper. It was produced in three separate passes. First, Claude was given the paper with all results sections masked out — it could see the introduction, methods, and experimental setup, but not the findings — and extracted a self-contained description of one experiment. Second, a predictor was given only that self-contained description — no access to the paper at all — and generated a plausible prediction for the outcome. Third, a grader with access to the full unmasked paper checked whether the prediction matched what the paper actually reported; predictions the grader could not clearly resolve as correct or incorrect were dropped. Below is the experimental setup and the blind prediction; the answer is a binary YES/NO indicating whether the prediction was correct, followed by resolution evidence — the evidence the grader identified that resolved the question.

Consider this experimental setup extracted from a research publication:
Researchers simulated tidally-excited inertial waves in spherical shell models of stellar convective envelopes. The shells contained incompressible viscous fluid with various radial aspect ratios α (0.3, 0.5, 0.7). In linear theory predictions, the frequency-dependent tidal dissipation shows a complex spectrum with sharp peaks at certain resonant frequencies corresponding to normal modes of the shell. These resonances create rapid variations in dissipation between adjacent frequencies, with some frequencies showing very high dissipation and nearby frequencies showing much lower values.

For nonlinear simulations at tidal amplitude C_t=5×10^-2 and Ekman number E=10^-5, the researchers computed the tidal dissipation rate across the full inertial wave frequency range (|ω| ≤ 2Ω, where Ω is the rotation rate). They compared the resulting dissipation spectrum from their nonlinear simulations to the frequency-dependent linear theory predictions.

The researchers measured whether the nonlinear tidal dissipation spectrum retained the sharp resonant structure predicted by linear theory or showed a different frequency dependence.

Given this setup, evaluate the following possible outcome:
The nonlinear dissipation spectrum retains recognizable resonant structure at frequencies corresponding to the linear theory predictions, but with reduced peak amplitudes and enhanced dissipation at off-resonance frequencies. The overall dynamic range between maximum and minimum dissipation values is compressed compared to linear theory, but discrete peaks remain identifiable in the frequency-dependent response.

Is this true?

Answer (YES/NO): NO